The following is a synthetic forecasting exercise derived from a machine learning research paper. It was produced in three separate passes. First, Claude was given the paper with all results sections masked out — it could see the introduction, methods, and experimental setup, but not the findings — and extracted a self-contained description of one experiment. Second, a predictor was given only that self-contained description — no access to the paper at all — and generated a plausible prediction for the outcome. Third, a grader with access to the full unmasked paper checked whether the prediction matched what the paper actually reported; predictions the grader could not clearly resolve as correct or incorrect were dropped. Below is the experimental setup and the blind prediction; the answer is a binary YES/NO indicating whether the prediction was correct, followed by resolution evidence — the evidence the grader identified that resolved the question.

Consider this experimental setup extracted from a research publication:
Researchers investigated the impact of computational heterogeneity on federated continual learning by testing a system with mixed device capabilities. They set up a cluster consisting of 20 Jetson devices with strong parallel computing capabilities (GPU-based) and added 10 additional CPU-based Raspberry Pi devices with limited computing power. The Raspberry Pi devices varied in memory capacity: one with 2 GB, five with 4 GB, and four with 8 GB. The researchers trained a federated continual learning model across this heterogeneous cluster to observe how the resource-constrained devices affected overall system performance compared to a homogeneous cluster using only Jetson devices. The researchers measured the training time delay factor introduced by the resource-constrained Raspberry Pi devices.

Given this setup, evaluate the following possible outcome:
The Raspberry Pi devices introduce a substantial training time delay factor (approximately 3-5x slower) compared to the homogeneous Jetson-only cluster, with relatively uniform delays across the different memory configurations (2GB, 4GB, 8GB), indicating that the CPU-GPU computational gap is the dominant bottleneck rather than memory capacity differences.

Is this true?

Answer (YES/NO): NO